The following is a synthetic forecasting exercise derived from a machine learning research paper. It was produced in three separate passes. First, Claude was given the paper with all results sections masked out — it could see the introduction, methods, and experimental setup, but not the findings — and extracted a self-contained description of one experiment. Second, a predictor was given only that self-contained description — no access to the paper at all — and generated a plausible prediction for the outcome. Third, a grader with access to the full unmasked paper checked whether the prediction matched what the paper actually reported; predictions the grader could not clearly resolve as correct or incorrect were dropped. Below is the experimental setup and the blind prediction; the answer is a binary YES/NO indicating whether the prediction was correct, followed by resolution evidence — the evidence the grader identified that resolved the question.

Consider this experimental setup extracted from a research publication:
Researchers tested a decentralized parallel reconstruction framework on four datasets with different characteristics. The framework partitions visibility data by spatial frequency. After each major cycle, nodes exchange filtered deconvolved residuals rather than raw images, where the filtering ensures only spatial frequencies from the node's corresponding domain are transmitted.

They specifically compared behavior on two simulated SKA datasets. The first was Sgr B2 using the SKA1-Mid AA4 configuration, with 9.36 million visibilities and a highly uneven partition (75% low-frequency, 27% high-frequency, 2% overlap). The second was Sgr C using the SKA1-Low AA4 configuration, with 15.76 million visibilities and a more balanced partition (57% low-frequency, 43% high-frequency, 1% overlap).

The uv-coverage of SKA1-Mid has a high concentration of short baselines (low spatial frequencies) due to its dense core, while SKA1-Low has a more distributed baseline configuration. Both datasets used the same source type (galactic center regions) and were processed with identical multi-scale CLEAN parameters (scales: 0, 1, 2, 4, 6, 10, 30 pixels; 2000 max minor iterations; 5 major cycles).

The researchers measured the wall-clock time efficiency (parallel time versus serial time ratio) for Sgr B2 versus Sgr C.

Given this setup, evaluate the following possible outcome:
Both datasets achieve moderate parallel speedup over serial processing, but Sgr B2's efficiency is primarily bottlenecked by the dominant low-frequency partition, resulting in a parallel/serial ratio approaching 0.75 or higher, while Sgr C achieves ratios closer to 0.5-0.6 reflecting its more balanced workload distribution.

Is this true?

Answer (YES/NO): NO